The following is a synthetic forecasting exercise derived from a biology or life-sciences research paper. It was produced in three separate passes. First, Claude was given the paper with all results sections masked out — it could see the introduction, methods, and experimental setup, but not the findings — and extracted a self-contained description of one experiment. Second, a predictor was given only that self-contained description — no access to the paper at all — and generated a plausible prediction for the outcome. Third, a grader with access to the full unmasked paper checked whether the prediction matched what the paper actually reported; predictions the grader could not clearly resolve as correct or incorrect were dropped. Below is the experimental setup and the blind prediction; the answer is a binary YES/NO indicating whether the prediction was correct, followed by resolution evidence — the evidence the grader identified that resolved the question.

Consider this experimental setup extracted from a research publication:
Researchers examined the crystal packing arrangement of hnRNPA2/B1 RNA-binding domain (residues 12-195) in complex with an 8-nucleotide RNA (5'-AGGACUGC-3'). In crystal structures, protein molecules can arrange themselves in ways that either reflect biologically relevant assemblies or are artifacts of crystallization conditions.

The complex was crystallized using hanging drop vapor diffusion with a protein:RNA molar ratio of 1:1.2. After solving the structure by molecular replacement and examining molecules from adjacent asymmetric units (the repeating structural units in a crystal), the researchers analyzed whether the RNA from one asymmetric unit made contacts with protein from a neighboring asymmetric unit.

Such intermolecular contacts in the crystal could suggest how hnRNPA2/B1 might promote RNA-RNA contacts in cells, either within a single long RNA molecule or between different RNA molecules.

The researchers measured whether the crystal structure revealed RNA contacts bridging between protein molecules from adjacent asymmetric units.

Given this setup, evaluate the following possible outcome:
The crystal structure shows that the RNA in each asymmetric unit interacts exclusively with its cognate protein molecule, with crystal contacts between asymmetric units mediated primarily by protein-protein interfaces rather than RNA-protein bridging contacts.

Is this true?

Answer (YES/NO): NO